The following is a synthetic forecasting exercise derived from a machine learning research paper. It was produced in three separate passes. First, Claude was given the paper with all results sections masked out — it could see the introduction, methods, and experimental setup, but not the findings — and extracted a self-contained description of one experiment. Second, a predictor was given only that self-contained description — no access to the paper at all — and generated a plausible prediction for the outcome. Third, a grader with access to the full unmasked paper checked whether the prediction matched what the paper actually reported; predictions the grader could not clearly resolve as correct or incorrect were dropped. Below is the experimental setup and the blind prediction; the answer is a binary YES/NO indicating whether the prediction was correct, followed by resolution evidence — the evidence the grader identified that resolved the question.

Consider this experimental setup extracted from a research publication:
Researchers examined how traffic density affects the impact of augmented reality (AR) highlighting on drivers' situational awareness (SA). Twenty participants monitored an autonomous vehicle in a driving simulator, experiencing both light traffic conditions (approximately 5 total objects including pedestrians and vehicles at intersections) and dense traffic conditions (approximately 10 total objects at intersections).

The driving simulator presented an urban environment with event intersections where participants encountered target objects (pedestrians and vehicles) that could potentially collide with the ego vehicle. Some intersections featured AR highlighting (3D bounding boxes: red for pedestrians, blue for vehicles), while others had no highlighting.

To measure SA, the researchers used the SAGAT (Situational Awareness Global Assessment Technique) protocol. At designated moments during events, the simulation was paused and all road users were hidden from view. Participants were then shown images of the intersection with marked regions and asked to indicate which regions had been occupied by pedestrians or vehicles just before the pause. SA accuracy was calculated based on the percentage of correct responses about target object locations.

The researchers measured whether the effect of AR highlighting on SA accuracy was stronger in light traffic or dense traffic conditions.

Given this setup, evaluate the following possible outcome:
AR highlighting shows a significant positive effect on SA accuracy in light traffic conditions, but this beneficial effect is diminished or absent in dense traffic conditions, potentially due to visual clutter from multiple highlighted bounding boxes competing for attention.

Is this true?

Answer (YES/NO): YES